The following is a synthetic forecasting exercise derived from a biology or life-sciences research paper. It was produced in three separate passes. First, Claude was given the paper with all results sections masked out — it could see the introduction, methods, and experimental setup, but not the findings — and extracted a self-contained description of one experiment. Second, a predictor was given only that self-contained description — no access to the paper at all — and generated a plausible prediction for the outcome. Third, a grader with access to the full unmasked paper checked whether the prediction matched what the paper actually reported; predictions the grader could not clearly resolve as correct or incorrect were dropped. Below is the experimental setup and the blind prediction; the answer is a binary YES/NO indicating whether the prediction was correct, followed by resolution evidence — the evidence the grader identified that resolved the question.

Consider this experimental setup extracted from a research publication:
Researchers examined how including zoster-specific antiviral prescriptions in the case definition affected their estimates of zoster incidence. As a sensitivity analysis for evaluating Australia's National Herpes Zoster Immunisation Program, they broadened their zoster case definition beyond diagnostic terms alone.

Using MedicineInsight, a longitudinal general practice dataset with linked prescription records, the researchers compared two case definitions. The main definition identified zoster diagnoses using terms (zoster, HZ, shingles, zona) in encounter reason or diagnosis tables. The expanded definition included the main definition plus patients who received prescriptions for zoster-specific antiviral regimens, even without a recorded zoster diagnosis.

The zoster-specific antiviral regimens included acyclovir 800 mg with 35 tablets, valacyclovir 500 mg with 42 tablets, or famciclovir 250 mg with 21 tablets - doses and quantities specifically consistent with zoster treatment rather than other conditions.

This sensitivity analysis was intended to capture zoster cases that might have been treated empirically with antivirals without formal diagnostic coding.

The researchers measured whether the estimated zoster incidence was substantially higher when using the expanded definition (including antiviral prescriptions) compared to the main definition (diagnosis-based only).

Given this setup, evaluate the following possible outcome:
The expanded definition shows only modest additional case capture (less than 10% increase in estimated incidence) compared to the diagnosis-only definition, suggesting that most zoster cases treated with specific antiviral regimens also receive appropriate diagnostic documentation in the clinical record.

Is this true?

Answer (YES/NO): NO